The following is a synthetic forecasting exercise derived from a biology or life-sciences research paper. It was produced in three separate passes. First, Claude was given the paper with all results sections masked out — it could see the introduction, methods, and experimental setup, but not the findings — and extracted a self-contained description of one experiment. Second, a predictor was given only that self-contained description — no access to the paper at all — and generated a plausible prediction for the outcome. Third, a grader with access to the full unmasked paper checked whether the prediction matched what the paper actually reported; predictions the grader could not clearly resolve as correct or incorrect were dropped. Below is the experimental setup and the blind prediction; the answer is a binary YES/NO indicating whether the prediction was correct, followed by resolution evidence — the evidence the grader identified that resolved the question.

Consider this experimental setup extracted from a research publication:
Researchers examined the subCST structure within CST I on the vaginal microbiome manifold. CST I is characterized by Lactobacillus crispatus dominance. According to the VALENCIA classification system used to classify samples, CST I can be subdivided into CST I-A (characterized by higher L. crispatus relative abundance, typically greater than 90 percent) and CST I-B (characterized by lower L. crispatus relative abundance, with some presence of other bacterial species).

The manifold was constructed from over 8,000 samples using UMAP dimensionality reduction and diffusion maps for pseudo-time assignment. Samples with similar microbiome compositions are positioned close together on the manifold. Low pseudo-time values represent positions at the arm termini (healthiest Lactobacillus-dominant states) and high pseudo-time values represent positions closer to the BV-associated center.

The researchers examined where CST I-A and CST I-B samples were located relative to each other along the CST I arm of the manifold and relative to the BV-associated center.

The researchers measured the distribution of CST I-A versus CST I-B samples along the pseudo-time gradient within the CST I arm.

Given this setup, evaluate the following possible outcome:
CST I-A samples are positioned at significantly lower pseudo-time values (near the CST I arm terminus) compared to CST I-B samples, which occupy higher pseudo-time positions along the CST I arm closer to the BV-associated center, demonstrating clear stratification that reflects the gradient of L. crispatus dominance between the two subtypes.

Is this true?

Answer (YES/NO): YES